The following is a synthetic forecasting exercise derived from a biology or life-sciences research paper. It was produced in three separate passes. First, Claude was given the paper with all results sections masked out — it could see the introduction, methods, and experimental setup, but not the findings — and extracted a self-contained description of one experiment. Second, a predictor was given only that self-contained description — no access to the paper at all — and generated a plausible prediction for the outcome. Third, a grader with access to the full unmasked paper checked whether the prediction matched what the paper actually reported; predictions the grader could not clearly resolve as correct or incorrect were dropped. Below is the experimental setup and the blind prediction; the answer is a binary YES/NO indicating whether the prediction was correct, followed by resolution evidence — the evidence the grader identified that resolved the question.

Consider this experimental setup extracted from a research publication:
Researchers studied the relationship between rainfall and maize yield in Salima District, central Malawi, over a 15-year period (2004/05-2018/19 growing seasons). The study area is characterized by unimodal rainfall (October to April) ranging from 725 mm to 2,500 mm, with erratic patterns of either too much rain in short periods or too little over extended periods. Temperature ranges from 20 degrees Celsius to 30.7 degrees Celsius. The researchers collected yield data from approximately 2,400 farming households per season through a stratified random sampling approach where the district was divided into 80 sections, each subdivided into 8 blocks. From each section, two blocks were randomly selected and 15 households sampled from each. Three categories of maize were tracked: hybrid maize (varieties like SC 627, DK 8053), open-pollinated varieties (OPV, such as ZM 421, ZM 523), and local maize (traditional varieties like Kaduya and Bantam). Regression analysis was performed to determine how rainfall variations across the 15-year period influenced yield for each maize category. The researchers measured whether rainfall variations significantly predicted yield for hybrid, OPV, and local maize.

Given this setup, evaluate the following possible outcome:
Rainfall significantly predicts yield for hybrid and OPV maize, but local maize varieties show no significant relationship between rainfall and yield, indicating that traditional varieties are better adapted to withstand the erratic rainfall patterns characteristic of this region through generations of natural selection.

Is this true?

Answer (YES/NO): NO